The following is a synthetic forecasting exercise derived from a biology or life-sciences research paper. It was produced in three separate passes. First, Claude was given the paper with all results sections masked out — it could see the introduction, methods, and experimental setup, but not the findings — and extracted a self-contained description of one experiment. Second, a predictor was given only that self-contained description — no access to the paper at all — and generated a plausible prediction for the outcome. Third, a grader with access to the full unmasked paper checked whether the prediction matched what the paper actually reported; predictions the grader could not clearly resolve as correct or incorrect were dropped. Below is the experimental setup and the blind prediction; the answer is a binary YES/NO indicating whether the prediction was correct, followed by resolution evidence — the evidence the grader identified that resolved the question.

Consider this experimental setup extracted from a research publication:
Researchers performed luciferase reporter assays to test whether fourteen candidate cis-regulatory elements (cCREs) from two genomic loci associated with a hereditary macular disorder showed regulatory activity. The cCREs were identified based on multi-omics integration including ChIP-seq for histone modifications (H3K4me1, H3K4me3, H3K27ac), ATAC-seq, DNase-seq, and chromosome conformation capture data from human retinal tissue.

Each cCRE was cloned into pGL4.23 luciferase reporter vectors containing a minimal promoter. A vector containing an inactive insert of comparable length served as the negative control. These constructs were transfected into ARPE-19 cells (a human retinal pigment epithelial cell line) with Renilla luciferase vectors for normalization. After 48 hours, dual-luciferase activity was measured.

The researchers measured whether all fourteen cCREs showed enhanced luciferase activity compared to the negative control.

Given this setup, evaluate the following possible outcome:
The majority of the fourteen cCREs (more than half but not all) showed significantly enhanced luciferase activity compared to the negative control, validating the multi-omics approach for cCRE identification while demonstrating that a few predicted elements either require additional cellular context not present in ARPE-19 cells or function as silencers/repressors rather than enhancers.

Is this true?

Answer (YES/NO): NO